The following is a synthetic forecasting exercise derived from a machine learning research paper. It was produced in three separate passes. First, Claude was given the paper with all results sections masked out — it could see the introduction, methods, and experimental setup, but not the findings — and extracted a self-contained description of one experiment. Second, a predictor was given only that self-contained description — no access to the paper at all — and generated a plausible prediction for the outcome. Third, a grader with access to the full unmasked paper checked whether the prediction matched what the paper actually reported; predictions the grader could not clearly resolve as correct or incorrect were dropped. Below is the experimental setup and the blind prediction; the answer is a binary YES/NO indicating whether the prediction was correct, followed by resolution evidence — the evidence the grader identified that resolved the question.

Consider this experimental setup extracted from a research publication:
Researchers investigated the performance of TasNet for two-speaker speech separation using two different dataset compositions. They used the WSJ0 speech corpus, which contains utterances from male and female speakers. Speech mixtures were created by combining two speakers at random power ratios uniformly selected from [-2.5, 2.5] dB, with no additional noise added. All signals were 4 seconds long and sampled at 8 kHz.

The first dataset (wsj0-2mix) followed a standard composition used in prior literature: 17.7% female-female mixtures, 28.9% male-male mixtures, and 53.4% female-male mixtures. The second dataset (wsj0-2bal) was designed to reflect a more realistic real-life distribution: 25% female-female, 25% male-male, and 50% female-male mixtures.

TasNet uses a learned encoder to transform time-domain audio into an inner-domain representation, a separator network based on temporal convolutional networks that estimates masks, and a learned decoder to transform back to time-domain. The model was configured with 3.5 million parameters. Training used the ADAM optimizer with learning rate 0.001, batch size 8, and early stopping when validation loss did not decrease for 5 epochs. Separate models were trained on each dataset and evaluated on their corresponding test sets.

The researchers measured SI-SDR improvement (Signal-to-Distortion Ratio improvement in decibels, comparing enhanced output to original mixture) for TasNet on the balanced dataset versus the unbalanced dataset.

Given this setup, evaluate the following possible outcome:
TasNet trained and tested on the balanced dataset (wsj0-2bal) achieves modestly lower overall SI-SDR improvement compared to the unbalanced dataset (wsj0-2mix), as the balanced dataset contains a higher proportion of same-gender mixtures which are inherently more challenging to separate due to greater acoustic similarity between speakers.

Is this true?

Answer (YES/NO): YES